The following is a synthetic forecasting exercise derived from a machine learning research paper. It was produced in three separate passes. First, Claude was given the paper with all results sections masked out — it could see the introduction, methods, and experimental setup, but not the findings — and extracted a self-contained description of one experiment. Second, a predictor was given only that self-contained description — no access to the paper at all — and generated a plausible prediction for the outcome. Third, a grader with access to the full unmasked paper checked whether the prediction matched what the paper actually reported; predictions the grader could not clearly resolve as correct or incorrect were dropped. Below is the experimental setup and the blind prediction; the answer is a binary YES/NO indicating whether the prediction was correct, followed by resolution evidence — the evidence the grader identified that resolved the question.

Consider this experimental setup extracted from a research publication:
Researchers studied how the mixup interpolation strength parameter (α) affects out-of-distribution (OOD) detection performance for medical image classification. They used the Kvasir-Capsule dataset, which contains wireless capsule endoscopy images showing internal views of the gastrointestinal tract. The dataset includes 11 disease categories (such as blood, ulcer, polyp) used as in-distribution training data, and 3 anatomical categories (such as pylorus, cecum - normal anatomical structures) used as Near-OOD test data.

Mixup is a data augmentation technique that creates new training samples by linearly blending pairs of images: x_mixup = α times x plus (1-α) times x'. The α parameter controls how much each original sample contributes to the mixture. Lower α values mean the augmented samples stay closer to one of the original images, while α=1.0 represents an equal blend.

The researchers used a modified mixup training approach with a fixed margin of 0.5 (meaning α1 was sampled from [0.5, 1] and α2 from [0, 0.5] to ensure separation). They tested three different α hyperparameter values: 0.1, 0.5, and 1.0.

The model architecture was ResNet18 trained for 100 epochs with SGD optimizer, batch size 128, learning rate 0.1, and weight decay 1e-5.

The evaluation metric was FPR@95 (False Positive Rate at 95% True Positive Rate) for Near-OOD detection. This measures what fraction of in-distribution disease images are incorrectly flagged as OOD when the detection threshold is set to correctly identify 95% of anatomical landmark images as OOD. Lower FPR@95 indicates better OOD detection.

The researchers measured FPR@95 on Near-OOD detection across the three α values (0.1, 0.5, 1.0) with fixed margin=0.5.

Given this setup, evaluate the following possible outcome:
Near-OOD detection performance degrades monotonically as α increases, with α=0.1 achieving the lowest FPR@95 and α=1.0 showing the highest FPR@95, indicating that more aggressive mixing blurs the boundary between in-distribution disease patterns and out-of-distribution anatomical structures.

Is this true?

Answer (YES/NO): YES